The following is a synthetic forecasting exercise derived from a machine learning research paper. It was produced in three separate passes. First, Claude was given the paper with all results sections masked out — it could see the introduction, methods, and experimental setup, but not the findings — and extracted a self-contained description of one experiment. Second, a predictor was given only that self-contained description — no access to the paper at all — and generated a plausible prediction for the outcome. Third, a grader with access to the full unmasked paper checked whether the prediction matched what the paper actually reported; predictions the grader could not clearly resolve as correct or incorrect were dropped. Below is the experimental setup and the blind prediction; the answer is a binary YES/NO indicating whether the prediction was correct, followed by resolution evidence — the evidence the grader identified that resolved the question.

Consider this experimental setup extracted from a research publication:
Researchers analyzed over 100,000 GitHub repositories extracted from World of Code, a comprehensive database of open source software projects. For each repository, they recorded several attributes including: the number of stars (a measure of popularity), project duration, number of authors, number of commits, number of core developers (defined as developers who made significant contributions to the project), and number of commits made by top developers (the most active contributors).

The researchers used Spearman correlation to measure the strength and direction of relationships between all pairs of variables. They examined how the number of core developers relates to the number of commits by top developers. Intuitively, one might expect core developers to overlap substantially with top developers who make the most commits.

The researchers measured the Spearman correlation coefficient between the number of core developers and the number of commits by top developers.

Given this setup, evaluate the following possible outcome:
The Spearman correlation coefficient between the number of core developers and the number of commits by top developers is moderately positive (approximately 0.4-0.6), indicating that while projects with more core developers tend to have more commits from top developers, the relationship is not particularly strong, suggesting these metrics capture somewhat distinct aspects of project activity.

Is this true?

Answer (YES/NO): NO